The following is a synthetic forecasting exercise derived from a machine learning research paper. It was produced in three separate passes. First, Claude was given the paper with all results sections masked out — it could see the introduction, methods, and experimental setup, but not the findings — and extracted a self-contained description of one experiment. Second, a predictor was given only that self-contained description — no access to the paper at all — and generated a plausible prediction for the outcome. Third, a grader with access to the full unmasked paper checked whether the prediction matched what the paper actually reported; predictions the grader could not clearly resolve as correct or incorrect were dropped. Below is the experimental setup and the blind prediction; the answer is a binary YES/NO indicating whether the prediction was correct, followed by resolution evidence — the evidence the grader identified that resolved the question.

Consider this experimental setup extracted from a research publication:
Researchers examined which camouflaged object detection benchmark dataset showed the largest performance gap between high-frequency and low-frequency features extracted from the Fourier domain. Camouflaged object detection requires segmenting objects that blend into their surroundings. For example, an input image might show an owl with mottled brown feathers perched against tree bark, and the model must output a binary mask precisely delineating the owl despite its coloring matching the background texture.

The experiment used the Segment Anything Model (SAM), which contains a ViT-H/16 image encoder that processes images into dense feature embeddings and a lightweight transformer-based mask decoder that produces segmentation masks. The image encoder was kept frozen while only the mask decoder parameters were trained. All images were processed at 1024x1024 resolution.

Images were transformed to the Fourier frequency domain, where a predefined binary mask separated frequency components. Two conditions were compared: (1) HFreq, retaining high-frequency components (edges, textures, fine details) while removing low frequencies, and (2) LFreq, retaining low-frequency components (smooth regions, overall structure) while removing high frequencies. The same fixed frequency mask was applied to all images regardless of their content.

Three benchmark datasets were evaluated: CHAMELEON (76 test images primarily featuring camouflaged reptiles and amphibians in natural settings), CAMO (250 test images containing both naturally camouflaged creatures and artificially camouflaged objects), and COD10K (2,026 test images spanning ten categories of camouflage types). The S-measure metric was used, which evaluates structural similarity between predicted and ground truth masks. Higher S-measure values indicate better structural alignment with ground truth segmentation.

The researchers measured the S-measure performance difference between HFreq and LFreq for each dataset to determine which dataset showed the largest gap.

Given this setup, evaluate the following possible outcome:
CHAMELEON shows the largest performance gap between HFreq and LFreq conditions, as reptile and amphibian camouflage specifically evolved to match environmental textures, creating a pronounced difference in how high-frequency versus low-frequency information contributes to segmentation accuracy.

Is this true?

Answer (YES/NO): NO